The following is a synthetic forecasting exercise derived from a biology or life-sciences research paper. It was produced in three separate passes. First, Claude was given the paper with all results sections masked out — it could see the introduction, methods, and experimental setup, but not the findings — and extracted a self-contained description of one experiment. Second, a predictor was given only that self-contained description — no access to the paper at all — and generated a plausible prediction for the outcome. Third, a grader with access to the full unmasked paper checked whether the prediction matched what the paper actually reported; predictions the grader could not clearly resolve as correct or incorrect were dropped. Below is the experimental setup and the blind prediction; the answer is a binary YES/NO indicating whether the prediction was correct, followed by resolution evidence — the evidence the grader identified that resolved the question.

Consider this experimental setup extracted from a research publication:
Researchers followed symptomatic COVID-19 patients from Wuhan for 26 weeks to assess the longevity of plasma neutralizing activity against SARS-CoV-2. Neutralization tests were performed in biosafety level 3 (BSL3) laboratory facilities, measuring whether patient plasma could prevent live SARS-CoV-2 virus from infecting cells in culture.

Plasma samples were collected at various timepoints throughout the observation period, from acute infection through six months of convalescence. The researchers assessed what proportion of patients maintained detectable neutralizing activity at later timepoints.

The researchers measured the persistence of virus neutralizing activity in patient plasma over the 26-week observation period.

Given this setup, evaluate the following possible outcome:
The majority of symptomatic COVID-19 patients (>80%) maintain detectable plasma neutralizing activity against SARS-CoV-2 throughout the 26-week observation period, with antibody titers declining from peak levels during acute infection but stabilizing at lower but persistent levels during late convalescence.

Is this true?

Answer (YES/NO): NO